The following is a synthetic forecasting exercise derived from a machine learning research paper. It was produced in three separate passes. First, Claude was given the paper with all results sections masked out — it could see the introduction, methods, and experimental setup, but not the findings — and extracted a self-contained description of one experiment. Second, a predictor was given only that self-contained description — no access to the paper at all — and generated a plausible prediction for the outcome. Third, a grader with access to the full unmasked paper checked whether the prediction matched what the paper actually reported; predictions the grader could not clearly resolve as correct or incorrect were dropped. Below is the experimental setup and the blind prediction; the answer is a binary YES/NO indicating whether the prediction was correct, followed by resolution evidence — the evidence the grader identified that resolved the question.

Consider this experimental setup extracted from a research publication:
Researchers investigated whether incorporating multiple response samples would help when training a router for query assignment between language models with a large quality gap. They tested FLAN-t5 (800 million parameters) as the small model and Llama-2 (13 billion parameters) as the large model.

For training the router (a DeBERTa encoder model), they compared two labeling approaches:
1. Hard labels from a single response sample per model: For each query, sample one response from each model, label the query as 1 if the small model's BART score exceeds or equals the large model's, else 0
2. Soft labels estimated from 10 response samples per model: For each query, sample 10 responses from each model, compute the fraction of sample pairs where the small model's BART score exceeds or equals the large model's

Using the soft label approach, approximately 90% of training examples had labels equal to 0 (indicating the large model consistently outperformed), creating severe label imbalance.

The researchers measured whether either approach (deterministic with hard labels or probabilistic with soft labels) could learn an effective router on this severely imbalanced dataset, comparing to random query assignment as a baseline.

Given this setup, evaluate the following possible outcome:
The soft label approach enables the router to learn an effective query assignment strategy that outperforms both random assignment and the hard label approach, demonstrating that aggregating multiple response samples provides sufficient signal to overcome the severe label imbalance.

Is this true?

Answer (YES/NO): NO